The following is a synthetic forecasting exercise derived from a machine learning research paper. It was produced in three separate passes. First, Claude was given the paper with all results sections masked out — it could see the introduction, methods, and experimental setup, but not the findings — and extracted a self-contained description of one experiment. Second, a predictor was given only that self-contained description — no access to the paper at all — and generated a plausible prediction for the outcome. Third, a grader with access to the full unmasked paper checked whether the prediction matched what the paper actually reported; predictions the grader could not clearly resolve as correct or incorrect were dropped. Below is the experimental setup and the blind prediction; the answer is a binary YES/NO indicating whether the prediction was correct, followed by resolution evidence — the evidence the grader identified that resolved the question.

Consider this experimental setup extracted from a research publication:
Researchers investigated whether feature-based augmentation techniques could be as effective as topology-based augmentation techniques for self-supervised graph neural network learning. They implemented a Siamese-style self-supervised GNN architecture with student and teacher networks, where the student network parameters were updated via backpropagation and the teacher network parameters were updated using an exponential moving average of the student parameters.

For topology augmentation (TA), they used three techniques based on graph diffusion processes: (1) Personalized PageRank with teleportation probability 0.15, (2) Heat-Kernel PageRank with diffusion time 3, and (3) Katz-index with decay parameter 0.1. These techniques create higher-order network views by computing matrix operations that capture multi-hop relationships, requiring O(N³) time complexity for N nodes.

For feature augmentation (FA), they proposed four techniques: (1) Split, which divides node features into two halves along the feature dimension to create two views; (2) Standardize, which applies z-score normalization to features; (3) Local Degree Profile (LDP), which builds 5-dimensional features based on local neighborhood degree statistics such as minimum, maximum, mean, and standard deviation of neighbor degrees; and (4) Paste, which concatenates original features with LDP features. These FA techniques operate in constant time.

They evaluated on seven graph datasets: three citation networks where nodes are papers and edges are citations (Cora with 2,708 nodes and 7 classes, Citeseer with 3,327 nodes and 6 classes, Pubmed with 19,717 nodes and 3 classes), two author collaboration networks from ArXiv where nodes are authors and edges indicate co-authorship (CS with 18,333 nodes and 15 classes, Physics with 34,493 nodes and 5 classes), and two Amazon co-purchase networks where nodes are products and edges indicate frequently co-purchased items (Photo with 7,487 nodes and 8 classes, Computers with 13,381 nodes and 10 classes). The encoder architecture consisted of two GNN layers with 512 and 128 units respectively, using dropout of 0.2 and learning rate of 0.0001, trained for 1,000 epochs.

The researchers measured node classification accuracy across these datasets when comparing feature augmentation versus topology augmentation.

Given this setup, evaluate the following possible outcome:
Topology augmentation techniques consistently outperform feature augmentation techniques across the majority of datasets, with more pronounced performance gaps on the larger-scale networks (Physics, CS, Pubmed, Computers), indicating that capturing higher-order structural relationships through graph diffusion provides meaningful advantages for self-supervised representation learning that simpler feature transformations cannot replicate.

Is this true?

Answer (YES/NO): NO